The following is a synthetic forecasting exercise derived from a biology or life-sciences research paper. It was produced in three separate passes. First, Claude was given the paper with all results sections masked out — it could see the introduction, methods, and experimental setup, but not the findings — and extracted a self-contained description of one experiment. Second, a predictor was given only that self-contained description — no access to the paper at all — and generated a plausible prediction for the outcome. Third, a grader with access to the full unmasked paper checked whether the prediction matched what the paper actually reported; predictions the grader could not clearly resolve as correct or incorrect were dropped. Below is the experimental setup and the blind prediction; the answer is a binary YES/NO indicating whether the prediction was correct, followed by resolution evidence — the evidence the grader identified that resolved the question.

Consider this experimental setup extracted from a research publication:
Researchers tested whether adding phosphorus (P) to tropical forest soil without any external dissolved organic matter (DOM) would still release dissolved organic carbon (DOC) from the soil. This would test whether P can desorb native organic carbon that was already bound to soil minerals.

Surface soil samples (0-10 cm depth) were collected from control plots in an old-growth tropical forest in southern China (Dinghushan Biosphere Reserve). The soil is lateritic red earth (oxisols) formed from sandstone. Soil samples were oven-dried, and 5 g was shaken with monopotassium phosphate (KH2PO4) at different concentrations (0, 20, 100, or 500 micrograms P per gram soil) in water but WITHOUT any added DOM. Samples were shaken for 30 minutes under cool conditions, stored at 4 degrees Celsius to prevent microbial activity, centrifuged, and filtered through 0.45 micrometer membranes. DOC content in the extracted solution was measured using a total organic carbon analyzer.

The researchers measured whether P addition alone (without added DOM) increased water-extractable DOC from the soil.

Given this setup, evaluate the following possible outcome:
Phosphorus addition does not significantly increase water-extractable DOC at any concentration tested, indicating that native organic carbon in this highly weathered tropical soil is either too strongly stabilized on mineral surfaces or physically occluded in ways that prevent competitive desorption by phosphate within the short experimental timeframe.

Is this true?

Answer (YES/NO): NO